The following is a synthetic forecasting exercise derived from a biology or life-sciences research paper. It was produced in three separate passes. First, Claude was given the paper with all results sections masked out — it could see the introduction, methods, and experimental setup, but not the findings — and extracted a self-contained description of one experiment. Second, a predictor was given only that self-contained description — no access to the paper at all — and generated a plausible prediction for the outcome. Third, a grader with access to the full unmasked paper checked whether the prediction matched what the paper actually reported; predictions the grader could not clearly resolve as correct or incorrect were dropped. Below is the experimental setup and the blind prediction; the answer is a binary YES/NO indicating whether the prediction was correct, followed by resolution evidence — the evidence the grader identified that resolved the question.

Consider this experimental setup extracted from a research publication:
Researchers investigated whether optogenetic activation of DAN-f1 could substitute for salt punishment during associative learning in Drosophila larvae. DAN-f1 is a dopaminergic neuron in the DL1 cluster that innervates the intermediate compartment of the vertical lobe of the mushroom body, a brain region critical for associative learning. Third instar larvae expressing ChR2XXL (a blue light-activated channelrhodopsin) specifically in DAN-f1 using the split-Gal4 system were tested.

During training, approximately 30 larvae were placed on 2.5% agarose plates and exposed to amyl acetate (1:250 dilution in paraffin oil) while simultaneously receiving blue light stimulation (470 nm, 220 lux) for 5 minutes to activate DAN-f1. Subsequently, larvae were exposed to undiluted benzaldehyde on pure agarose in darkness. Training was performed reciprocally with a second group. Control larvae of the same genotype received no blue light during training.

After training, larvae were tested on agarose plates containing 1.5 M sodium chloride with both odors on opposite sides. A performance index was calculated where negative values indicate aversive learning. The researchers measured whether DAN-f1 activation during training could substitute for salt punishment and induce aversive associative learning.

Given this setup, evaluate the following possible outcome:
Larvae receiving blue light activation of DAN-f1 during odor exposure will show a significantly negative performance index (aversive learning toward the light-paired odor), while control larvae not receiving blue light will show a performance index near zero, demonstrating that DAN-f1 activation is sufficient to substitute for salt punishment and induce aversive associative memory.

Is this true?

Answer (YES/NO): YES